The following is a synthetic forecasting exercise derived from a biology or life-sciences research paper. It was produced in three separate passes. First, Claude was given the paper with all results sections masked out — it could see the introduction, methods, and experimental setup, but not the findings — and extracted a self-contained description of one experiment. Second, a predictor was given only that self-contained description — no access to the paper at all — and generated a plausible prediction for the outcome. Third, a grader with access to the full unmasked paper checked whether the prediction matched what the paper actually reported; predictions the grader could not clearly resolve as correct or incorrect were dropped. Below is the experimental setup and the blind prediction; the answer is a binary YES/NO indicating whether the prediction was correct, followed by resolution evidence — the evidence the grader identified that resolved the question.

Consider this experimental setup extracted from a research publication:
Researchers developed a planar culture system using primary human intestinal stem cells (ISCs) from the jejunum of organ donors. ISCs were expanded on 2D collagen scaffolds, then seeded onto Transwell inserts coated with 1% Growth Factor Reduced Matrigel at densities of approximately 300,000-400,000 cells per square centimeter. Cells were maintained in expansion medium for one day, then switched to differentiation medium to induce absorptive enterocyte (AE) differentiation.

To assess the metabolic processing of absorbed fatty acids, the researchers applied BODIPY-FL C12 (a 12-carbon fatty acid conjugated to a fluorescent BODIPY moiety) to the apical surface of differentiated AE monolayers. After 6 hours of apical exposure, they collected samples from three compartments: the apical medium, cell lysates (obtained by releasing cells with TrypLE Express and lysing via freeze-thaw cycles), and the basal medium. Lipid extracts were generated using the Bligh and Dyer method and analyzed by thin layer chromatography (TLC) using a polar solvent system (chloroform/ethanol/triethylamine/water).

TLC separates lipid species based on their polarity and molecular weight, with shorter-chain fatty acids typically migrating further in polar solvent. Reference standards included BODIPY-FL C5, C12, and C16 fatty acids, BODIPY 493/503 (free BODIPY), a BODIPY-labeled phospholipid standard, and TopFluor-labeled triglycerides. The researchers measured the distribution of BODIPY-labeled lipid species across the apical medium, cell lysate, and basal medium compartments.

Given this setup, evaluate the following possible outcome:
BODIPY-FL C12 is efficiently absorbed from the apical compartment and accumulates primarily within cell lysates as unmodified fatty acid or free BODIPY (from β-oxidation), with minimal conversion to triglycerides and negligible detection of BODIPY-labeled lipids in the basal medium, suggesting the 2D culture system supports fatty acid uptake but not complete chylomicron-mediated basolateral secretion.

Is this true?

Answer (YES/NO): NO